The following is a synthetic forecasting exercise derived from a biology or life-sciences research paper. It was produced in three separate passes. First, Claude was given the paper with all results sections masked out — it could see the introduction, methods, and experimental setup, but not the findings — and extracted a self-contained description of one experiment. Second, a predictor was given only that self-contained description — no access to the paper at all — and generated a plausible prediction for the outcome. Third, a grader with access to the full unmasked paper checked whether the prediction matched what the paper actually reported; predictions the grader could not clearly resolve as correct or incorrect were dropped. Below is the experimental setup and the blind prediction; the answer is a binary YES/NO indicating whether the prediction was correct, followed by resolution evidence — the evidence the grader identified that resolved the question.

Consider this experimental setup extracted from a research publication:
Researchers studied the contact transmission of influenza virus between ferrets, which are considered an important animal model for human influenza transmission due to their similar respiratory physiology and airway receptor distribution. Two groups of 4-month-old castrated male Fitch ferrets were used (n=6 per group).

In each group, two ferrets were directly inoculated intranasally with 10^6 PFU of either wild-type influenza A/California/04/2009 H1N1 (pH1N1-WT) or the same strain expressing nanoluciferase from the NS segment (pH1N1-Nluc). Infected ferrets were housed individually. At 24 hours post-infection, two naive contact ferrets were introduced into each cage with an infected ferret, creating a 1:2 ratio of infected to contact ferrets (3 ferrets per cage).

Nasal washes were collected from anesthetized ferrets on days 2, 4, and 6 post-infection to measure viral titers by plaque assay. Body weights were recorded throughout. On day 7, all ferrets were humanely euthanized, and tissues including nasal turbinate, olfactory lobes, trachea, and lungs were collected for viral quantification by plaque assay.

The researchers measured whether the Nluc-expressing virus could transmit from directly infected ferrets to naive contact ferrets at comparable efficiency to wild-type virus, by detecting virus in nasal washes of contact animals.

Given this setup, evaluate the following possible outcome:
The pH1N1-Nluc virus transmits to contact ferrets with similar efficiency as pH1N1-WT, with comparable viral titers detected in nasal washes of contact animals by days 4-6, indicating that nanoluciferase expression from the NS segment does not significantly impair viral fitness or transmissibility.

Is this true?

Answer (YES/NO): NO